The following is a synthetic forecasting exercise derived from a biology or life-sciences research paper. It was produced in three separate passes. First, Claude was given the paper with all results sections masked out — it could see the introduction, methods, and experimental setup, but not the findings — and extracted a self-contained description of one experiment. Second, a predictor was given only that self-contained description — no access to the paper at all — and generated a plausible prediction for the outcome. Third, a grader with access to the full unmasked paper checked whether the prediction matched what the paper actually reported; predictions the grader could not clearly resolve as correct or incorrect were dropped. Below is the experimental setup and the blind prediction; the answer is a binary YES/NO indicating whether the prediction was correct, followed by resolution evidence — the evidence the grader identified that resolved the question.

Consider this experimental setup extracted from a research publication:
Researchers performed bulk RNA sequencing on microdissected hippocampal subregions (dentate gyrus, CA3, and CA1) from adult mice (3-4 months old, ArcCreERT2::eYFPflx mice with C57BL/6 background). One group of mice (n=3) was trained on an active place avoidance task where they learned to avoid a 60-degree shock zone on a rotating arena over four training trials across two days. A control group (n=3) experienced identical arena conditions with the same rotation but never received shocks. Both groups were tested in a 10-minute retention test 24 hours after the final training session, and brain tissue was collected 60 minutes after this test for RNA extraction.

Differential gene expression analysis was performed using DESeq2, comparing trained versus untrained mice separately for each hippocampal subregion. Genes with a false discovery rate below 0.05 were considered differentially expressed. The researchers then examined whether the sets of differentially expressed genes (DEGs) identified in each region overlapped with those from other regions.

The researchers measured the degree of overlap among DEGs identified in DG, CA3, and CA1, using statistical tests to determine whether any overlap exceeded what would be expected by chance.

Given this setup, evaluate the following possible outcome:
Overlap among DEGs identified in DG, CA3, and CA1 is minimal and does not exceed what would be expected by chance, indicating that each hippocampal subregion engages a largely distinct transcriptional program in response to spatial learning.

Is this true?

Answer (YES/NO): NO